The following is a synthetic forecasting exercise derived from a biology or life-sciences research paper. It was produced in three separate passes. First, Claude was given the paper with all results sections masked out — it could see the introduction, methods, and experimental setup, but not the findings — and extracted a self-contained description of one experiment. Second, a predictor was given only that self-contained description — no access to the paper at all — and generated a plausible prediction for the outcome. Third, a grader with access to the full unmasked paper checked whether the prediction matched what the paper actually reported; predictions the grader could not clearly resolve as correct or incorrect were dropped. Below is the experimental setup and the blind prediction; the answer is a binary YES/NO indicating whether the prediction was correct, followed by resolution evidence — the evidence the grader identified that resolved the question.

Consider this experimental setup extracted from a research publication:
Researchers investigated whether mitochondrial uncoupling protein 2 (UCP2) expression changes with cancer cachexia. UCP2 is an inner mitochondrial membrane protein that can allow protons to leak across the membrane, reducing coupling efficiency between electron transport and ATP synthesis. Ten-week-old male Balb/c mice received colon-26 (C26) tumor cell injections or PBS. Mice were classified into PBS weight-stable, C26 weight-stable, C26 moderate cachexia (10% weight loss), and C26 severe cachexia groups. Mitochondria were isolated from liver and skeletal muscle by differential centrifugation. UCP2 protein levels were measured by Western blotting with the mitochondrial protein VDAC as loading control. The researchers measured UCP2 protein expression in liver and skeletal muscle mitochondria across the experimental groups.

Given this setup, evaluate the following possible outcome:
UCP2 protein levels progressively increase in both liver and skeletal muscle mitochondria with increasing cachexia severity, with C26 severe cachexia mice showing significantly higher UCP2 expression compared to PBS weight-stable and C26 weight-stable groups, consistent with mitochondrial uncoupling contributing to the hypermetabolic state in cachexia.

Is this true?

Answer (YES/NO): NO